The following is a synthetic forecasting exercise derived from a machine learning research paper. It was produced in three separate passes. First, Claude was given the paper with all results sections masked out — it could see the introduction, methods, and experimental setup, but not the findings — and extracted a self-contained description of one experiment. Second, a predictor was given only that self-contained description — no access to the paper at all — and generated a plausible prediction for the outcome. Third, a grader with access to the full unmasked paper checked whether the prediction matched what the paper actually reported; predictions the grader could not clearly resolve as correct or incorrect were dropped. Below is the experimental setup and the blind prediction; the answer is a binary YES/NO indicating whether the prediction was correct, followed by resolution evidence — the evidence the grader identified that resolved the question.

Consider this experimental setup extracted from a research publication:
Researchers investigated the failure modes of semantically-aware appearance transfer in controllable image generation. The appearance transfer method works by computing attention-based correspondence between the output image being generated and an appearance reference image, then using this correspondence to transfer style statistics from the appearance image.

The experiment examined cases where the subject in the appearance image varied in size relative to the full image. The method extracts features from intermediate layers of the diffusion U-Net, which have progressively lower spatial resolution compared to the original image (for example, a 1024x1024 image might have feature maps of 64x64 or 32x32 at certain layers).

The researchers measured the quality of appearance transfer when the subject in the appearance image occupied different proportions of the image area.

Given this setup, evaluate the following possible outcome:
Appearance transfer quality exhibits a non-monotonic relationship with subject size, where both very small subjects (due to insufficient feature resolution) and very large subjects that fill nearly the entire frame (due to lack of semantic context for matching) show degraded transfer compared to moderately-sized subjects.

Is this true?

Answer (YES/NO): NO